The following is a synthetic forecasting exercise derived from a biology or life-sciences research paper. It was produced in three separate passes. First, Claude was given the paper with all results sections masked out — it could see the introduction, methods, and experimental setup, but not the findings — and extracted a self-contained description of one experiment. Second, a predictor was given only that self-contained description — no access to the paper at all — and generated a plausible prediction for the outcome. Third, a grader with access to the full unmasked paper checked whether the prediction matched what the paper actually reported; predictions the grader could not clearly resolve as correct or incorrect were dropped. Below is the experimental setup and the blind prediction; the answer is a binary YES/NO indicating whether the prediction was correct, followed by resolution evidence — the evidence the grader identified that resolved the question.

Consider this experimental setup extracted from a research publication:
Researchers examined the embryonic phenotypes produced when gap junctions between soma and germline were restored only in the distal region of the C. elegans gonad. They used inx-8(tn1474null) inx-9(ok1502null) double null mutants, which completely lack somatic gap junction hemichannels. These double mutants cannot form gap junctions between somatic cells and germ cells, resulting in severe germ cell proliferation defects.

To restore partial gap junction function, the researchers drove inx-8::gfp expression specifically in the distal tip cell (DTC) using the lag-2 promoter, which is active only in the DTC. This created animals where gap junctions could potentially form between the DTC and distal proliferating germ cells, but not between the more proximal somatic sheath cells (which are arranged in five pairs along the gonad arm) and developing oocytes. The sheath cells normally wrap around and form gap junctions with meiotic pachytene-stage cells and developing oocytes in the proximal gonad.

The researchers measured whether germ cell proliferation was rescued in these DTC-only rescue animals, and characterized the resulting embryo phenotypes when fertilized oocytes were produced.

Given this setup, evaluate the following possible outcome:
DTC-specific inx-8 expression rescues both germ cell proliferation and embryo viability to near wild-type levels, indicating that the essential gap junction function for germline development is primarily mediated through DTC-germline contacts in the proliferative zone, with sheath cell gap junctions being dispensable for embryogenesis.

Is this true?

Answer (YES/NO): NO